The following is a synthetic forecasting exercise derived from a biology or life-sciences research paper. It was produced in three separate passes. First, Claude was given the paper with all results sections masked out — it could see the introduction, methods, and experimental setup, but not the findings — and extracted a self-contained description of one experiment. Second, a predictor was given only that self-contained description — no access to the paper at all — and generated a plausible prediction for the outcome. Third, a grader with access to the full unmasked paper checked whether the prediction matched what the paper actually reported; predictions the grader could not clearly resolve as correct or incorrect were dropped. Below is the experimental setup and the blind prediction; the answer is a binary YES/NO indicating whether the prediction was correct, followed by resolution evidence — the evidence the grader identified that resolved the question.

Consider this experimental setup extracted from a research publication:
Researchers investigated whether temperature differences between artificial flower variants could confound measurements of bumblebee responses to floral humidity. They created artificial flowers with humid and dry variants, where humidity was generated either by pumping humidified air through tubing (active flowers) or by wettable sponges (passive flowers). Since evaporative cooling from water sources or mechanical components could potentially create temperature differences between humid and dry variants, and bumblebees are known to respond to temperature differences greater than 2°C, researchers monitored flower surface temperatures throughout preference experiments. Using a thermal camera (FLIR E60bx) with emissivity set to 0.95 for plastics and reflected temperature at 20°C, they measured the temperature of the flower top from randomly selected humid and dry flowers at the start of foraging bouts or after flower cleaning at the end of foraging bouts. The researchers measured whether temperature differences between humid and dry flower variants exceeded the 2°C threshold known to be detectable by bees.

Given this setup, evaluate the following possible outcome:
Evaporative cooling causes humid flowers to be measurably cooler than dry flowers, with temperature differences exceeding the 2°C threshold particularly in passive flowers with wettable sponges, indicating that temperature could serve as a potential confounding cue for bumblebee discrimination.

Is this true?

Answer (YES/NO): NO